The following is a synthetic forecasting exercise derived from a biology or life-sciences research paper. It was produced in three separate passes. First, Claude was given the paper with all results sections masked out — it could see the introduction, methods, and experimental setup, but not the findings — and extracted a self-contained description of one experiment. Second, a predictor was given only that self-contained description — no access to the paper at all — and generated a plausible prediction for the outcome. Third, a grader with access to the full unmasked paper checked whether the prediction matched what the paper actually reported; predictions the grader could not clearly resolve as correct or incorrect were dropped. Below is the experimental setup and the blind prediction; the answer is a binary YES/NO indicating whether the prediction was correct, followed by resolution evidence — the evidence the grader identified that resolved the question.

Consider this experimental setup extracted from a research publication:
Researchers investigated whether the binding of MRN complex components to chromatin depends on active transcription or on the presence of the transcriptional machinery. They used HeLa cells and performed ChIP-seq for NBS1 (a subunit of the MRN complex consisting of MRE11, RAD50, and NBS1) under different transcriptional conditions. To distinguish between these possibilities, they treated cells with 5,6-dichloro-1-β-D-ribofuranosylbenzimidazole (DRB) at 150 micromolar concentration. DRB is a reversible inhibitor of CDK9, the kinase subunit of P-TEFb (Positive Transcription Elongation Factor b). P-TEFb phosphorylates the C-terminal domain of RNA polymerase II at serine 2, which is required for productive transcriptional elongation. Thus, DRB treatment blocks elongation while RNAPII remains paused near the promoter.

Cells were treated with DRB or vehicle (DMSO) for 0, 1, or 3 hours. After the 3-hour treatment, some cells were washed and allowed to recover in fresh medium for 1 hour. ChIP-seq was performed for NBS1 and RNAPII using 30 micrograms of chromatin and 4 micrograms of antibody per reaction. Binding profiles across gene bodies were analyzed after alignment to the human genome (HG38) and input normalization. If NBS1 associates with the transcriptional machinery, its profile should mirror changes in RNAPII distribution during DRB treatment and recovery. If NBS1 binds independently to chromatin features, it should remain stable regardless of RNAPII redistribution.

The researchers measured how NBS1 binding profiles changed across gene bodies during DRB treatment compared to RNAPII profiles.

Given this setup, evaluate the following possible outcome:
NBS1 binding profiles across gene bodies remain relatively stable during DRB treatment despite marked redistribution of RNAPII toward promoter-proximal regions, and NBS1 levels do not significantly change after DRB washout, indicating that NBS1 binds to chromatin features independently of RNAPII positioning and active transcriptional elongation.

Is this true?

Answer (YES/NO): NO